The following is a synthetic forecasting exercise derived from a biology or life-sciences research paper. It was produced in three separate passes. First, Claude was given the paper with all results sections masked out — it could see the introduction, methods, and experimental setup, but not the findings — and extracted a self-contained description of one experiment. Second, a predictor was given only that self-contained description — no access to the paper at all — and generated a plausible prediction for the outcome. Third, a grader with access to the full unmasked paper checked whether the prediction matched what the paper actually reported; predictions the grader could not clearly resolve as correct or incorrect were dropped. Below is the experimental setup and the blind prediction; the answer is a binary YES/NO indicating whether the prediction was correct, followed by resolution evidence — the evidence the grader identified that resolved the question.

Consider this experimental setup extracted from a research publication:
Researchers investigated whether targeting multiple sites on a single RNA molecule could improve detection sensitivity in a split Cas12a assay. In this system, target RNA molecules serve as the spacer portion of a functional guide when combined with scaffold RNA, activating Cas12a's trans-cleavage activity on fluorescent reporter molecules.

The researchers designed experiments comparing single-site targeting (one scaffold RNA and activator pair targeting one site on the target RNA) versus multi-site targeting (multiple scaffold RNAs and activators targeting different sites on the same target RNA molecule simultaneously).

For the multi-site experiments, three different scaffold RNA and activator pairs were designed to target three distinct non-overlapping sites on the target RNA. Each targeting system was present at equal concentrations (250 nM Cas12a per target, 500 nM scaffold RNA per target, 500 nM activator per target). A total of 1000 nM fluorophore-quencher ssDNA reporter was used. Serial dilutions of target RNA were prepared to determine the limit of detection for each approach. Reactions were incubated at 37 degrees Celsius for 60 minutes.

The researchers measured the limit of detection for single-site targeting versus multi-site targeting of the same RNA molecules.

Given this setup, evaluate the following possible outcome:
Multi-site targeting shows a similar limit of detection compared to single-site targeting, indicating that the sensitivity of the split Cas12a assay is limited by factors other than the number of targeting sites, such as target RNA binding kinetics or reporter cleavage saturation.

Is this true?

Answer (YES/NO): NO